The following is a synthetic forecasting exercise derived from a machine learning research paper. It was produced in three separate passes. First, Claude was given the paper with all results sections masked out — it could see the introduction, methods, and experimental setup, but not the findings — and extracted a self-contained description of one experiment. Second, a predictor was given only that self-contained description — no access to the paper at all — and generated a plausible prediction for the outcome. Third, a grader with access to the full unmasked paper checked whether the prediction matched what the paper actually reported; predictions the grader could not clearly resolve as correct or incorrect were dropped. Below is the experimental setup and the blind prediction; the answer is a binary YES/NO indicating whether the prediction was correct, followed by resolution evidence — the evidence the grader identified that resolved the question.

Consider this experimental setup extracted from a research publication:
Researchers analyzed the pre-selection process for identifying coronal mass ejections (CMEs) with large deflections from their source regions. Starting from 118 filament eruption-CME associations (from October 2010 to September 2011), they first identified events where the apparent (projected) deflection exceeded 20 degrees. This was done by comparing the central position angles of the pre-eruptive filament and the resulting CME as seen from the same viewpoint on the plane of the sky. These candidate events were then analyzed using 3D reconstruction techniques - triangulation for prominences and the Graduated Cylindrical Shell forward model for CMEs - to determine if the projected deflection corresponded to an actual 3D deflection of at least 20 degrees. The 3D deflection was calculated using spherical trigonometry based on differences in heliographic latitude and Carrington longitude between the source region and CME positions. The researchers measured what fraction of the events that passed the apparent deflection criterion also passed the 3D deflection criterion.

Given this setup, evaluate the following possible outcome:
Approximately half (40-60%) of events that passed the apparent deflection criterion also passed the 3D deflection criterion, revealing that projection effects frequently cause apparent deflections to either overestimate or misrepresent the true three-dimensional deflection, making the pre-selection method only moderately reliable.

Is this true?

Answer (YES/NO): YES